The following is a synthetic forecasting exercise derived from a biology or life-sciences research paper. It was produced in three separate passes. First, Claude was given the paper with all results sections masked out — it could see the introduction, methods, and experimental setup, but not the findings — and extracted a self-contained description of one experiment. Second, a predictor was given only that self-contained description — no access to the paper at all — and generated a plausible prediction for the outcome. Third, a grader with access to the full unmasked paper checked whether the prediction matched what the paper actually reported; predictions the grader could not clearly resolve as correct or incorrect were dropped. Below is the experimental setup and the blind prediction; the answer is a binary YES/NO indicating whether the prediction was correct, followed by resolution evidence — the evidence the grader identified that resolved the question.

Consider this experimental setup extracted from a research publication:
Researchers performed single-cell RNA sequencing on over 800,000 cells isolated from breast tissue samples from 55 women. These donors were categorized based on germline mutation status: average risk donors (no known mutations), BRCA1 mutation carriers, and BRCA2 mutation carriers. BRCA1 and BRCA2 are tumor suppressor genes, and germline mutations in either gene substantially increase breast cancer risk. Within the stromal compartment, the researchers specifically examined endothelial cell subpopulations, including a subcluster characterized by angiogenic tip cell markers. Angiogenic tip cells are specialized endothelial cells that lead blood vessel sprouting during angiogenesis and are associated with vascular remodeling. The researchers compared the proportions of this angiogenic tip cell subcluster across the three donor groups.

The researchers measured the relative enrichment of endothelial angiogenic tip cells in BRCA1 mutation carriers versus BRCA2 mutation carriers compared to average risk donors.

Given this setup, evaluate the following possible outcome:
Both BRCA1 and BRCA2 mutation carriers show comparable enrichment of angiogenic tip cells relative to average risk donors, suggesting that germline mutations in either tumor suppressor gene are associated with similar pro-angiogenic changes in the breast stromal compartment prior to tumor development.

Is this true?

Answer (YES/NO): NO